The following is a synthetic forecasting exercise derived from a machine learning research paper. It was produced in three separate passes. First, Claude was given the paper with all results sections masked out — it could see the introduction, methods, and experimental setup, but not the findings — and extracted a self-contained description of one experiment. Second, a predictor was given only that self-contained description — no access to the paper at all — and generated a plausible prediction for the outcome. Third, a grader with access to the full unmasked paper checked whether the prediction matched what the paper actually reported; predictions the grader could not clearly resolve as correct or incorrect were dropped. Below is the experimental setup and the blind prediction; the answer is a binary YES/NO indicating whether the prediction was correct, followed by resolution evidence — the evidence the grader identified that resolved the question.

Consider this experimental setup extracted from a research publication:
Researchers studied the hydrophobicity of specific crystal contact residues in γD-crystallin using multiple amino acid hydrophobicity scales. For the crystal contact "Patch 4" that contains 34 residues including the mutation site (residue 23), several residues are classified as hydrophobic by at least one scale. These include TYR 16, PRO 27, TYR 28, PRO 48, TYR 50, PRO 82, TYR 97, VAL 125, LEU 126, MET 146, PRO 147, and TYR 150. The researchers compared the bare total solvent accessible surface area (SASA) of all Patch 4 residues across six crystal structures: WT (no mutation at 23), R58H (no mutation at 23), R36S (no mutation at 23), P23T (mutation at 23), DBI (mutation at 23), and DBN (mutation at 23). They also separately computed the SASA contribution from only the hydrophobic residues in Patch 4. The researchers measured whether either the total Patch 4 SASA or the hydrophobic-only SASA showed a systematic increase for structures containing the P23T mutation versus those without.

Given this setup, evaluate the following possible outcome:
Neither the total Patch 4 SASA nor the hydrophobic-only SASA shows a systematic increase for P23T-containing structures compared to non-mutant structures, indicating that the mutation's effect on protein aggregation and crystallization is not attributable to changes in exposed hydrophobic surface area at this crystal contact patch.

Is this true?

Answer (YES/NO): YES